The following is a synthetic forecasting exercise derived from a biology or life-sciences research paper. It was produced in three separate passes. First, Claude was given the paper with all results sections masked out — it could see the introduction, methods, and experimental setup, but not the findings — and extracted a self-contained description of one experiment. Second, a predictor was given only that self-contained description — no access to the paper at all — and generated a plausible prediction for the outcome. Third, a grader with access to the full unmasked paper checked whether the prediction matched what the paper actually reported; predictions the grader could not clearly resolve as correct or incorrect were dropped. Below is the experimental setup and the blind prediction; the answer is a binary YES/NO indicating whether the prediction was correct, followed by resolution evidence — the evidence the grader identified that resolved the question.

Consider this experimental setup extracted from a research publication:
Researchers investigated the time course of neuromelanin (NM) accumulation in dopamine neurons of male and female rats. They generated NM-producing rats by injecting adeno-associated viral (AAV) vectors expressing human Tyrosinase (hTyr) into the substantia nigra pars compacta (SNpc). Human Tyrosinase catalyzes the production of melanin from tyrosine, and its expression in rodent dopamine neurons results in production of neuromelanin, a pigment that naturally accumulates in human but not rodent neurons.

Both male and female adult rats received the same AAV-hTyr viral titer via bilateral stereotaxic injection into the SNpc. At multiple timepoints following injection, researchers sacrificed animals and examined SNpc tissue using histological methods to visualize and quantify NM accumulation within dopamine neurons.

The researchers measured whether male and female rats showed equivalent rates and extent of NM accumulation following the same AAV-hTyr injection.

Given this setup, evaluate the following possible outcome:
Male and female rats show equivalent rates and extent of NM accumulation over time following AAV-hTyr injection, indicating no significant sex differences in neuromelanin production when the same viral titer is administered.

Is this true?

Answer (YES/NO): NO